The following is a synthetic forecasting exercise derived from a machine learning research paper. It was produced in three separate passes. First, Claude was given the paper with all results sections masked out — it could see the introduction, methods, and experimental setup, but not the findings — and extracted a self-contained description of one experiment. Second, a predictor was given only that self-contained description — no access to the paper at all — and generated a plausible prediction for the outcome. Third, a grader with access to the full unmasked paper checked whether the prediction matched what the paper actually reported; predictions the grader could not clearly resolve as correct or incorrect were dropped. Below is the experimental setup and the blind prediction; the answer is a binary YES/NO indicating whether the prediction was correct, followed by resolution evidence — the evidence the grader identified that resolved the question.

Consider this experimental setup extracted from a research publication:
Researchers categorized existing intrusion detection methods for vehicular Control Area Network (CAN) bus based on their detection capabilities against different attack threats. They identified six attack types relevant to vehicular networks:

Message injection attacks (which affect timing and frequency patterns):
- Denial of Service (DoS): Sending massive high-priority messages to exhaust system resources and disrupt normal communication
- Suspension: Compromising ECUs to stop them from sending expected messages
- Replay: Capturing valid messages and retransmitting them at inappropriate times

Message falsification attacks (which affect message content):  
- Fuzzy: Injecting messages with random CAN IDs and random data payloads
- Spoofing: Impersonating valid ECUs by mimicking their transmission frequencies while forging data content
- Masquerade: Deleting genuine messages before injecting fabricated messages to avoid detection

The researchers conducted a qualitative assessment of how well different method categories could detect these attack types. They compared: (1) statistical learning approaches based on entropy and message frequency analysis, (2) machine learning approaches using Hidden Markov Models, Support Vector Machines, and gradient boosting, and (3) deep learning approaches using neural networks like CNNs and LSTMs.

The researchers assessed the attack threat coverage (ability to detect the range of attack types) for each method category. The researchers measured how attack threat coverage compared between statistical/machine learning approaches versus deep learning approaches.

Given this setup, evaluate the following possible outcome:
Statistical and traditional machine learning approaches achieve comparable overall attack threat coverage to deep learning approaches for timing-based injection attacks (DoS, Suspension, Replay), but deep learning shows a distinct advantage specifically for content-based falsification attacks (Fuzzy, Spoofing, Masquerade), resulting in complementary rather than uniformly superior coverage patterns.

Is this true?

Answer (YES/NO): NO